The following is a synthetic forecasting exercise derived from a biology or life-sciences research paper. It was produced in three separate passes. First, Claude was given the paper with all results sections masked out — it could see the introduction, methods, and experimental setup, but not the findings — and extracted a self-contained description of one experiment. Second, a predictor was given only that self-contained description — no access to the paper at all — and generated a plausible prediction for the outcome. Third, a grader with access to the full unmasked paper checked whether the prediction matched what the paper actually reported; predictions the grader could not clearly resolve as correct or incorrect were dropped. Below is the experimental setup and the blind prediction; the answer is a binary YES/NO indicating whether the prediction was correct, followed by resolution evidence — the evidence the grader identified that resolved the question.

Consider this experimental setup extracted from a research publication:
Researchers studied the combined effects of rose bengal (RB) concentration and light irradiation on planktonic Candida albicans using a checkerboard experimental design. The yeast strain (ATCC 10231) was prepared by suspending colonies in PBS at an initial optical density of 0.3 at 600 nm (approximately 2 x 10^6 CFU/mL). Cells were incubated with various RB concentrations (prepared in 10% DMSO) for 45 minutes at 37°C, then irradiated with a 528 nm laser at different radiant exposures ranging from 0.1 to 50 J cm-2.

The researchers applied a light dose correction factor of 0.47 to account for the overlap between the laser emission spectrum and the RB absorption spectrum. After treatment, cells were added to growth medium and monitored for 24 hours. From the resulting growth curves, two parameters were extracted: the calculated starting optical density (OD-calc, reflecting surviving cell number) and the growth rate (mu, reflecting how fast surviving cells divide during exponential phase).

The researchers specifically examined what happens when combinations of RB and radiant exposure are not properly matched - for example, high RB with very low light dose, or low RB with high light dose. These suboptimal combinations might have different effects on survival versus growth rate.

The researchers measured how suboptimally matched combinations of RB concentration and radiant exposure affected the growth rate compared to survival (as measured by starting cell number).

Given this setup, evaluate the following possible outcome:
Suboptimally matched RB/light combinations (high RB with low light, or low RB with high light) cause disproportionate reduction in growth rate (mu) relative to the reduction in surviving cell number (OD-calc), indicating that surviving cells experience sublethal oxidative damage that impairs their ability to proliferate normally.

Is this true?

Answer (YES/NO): YES